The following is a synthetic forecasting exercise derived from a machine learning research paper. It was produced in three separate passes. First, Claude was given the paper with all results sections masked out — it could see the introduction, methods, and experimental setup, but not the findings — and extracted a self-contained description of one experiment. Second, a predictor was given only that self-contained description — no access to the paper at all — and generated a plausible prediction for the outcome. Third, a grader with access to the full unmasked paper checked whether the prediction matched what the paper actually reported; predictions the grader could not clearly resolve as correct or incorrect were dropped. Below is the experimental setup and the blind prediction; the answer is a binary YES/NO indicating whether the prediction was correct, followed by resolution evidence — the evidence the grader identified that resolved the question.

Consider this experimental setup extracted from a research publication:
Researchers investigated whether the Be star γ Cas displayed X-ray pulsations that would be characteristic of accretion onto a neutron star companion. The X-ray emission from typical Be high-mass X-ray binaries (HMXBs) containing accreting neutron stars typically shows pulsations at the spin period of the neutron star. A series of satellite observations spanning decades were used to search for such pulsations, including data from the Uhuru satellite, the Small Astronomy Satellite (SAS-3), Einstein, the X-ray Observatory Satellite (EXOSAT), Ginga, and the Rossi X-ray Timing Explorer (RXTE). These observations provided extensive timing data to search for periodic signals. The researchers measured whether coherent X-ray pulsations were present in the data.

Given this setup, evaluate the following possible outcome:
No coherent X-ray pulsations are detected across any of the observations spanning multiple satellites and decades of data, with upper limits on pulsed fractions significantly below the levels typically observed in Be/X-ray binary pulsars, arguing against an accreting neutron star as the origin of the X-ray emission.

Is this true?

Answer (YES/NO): NO